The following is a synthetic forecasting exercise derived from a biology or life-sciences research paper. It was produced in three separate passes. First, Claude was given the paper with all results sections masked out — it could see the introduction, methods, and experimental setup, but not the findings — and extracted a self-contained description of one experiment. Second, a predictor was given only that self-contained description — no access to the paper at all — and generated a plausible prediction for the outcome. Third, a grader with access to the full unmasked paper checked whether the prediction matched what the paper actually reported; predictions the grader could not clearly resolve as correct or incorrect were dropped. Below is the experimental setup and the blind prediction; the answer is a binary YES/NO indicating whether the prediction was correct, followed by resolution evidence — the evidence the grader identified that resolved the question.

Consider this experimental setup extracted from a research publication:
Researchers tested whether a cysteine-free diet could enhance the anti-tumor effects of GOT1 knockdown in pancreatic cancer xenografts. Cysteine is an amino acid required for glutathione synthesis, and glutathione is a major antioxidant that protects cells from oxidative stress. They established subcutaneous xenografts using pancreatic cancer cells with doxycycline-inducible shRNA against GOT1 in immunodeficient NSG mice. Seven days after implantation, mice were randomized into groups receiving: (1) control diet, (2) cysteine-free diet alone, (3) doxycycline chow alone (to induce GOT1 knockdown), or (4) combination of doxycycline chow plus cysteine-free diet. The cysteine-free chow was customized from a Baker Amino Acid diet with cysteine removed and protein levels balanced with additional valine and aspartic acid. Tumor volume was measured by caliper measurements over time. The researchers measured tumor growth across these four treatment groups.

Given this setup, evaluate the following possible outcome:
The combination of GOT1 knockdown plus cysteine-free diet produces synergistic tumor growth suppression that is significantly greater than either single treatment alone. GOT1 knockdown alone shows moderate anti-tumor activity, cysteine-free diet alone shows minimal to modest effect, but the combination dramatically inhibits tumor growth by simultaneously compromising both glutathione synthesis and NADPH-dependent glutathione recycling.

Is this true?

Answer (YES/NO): NO